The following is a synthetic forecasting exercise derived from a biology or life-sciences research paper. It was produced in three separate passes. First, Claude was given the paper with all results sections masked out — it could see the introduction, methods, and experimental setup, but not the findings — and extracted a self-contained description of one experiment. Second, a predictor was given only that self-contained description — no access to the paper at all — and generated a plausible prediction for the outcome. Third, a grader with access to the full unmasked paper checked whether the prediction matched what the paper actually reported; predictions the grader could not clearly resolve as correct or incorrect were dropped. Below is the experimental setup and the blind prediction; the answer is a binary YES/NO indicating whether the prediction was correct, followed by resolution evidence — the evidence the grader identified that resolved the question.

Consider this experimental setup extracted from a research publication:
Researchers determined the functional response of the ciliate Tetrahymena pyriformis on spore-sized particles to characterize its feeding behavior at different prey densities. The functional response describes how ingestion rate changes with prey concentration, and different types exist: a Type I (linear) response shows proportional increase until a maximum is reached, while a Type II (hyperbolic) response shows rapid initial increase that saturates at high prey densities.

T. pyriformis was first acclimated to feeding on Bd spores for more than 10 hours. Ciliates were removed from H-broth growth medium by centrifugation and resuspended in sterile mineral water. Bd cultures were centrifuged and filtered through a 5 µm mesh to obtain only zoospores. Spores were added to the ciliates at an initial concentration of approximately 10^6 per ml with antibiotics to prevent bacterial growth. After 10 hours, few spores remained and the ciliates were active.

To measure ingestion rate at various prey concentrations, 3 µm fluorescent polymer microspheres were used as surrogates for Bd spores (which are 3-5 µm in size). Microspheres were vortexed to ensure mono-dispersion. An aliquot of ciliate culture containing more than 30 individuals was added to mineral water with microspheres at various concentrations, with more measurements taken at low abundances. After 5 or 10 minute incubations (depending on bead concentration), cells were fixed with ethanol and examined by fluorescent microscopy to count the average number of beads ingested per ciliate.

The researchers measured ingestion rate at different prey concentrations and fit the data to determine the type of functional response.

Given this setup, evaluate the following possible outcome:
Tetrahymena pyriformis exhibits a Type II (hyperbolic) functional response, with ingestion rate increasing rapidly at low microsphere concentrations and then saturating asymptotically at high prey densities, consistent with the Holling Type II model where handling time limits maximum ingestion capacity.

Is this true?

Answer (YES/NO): YES